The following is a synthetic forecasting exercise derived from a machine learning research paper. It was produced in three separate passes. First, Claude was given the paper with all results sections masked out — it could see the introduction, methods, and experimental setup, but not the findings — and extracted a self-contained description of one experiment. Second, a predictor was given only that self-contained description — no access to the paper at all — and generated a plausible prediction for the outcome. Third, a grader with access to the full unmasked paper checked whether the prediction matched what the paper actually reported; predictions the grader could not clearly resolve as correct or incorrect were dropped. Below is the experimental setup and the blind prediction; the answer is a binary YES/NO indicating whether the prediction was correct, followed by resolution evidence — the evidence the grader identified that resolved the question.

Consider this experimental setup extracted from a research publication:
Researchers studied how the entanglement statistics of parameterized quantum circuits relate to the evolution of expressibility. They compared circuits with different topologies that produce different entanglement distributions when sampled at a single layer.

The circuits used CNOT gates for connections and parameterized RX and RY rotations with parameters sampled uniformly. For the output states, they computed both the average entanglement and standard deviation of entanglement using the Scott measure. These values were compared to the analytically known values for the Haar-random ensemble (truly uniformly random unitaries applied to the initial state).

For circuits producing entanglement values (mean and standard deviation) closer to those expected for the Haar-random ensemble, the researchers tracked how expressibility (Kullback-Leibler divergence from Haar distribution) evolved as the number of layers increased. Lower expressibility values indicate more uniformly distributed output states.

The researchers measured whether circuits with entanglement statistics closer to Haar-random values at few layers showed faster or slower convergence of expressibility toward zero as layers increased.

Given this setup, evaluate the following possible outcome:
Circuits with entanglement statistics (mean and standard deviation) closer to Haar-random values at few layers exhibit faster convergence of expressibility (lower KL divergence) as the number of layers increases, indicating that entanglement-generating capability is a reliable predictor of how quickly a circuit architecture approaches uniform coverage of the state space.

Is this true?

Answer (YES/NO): YES